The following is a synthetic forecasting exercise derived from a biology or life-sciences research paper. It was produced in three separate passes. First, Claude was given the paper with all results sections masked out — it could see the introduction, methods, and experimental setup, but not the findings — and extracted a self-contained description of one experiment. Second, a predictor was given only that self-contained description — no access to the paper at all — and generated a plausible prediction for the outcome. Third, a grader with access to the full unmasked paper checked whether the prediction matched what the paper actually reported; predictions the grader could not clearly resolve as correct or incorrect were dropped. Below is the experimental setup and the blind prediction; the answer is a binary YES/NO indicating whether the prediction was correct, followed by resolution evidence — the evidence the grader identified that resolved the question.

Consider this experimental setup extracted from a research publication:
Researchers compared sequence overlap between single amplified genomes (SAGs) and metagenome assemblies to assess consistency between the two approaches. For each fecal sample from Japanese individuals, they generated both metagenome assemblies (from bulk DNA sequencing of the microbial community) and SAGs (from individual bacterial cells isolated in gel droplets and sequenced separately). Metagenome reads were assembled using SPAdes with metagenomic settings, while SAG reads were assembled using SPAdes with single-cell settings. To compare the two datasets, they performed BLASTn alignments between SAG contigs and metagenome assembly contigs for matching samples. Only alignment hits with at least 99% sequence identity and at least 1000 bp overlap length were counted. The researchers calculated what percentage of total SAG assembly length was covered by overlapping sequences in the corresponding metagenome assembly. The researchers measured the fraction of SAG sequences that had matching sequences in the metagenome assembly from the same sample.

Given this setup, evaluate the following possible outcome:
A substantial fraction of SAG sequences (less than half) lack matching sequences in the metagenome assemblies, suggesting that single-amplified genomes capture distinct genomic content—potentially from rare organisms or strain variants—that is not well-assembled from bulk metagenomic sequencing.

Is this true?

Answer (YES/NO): NO